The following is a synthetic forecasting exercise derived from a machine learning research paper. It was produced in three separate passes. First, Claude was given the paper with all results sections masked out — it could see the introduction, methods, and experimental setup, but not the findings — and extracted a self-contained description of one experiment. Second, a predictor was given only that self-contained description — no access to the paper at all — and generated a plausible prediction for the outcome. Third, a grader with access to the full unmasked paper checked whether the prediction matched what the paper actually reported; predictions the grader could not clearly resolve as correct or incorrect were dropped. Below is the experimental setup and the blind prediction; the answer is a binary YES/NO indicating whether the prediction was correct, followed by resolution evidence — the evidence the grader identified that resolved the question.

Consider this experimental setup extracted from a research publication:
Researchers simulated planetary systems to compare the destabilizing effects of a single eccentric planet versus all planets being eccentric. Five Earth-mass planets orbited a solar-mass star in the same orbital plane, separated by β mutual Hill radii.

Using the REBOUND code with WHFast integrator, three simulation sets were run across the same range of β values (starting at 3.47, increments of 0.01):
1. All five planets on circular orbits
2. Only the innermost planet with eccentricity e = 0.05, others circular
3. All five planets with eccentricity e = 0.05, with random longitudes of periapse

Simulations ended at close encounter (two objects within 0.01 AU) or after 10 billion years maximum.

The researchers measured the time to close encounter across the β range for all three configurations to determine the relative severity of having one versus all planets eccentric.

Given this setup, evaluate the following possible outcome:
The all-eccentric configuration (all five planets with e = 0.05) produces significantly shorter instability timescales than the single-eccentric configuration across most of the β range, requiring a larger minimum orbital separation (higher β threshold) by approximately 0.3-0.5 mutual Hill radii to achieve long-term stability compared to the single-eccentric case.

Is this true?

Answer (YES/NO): NO